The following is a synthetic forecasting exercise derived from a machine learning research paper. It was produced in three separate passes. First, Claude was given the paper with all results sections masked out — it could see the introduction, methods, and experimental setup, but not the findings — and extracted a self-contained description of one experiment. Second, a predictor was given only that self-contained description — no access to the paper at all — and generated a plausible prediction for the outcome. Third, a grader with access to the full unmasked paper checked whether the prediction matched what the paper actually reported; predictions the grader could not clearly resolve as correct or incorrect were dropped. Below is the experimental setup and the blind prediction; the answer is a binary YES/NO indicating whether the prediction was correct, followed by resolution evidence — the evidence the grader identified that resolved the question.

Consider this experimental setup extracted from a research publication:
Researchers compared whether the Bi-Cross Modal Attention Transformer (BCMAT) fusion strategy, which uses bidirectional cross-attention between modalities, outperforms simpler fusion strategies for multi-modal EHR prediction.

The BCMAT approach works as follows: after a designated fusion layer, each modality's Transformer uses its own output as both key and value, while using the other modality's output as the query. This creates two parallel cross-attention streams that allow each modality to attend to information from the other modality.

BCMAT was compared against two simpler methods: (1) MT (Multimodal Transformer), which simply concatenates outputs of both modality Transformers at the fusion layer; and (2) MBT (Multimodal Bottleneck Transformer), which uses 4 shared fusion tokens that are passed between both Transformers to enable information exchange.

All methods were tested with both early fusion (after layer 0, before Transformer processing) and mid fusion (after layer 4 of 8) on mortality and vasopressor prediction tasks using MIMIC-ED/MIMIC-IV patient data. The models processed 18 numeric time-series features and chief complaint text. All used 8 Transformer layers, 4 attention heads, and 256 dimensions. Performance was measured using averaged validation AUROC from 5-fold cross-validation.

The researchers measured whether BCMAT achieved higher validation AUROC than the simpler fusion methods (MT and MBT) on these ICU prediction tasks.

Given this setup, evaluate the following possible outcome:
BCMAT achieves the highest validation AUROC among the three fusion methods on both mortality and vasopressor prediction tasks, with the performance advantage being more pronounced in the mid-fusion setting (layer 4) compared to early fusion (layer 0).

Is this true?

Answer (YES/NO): NO